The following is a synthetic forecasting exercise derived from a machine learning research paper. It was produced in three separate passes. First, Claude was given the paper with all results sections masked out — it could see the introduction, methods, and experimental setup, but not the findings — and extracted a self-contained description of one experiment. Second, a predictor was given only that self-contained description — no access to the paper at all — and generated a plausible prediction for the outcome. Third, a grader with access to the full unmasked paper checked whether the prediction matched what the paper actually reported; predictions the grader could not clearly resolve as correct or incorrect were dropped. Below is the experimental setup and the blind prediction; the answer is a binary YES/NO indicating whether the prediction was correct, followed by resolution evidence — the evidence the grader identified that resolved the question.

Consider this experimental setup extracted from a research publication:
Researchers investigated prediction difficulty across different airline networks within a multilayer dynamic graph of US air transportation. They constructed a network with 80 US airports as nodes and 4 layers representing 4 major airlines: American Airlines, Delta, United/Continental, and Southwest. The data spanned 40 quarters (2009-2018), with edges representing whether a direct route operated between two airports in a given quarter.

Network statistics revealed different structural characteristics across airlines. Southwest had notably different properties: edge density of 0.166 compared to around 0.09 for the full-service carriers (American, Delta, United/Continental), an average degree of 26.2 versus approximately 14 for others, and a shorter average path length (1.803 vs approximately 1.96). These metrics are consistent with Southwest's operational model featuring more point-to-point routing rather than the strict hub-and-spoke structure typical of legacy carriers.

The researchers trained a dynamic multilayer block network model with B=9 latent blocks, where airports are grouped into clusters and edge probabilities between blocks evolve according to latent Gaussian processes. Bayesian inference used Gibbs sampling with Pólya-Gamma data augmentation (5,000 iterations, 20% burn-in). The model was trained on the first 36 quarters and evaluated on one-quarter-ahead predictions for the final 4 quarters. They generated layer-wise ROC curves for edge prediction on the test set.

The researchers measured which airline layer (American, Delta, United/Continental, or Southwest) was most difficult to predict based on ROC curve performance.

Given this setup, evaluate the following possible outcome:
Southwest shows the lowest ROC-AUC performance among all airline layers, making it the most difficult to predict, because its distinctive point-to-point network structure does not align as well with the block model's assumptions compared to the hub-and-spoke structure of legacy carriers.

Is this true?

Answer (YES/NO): YES